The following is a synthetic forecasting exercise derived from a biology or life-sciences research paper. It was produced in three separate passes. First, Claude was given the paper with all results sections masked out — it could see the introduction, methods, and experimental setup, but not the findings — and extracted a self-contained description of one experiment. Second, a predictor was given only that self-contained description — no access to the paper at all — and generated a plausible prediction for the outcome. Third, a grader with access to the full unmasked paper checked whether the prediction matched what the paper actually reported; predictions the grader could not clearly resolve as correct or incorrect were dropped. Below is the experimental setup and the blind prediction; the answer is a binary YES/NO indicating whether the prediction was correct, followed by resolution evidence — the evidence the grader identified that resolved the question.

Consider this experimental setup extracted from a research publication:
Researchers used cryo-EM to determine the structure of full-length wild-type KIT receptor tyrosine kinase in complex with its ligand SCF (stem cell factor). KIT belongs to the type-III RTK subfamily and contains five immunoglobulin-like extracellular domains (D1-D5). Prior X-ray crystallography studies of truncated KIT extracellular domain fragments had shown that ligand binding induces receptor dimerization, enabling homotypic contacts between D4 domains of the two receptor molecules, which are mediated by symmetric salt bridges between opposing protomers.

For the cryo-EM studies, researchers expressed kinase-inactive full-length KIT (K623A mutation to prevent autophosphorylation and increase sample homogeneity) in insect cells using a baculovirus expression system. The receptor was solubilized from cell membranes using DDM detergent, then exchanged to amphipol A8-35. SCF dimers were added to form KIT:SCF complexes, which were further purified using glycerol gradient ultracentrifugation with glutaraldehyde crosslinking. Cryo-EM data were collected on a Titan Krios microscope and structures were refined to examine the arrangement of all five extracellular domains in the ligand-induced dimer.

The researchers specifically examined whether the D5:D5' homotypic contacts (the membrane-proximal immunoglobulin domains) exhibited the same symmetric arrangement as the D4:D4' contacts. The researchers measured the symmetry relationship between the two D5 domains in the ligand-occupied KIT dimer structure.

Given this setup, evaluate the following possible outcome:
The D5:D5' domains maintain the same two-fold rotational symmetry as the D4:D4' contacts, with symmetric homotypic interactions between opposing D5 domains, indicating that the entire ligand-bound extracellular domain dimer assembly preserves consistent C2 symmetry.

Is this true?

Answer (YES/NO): NO